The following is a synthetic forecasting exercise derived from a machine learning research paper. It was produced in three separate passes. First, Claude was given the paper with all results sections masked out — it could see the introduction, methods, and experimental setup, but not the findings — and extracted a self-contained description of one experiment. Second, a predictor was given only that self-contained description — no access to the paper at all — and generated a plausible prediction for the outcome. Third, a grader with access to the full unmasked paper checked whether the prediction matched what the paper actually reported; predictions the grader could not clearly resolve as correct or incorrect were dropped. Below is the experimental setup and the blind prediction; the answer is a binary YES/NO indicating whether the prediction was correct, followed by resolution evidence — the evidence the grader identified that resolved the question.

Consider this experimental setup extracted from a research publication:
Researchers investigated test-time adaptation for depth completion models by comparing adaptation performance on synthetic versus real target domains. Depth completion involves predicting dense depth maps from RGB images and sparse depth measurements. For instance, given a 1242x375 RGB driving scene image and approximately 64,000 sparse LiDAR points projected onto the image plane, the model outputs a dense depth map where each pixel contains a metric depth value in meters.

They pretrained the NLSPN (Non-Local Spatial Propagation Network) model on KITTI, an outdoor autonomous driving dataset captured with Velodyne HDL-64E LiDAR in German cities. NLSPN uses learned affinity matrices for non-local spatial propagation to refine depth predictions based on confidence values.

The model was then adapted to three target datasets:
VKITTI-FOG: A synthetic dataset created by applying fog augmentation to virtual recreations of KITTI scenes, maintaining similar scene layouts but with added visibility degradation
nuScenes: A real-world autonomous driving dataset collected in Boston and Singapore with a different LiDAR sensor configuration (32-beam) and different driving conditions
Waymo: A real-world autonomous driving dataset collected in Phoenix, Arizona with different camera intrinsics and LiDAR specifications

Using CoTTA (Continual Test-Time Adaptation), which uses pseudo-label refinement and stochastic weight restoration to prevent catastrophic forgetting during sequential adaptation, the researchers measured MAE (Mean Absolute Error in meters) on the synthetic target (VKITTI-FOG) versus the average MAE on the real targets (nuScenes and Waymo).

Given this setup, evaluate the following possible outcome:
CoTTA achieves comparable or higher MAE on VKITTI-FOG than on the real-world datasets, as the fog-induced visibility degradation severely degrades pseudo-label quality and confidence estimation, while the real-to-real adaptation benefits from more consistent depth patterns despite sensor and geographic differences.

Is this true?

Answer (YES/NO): NO